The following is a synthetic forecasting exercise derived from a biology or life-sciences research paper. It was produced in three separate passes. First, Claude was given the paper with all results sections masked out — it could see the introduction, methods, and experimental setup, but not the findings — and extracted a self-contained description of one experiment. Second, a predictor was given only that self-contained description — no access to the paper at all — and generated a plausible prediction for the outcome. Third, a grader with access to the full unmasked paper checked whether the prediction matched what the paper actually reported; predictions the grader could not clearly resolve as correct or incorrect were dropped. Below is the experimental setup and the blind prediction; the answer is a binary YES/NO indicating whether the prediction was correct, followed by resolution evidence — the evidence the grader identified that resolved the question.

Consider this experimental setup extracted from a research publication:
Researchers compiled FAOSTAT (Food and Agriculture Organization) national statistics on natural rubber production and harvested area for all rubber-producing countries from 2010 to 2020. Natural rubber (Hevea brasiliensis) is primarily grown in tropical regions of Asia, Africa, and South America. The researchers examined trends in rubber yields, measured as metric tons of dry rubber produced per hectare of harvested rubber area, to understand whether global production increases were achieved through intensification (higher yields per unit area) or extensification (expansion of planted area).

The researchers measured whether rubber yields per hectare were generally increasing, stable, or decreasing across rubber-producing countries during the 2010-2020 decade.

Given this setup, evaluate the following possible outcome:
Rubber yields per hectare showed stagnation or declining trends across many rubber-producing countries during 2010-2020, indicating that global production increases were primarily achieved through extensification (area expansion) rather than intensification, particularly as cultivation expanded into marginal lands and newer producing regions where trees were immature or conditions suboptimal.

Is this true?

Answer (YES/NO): YES